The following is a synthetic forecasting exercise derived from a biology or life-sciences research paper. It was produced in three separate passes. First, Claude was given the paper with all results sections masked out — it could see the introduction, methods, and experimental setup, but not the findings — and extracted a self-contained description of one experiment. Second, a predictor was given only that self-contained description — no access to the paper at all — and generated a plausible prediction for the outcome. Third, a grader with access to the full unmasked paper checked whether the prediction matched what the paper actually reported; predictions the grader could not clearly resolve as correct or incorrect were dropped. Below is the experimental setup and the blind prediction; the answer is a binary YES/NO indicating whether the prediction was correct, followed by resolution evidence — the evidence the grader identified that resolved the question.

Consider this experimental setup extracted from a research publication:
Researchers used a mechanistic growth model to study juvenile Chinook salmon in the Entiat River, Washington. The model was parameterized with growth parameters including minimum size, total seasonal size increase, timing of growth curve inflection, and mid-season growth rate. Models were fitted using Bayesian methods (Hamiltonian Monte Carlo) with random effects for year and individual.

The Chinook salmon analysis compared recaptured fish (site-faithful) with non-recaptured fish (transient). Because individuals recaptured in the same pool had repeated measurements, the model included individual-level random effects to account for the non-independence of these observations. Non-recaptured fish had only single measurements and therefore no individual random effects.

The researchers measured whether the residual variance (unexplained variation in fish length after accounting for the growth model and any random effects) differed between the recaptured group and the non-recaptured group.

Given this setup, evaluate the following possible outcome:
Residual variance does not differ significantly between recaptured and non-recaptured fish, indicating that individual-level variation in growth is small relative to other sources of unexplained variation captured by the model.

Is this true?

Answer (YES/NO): NO